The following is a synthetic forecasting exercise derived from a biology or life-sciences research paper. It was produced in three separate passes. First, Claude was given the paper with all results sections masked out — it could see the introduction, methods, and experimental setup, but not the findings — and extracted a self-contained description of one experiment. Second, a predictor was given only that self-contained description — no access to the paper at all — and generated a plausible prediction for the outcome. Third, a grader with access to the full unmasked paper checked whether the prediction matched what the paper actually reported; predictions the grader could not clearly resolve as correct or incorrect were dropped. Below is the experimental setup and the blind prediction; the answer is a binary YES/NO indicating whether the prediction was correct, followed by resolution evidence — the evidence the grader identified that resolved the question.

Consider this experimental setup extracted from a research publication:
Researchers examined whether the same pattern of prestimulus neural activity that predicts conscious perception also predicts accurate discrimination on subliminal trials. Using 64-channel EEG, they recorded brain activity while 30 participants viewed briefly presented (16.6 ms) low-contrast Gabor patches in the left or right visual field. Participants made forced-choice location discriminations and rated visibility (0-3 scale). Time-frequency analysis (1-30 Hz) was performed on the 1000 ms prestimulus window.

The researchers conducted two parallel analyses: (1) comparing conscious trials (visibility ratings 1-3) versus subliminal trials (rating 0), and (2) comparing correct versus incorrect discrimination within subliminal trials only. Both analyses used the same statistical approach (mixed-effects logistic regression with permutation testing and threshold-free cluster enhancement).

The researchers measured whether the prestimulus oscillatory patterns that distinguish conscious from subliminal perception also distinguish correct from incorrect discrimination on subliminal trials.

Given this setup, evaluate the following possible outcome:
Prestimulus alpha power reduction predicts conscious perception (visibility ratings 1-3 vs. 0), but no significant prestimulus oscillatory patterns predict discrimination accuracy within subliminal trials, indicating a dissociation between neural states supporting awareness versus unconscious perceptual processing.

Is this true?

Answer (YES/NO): NO